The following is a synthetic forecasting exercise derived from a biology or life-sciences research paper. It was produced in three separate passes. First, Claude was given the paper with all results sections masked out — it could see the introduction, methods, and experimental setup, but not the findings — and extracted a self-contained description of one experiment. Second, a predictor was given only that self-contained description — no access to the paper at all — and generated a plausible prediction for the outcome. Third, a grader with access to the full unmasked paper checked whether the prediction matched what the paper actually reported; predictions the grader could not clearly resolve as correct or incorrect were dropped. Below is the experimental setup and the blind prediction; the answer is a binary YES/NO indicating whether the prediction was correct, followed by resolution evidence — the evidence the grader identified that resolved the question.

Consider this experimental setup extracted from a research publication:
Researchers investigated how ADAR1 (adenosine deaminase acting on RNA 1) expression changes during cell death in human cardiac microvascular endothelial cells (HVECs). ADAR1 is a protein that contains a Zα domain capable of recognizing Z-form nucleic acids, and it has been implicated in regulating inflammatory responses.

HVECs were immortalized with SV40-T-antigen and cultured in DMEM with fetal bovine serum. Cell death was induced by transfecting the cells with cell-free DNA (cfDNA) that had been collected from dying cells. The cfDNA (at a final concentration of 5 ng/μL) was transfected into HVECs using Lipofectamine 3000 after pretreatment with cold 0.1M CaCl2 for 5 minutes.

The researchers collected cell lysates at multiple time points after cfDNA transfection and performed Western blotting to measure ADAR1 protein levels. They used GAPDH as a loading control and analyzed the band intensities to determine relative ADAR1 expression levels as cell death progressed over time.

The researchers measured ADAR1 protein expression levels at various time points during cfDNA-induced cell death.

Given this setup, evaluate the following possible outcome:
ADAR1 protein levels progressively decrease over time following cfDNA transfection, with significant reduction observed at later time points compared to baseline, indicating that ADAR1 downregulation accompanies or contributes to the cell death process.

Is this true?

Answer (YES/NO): YES